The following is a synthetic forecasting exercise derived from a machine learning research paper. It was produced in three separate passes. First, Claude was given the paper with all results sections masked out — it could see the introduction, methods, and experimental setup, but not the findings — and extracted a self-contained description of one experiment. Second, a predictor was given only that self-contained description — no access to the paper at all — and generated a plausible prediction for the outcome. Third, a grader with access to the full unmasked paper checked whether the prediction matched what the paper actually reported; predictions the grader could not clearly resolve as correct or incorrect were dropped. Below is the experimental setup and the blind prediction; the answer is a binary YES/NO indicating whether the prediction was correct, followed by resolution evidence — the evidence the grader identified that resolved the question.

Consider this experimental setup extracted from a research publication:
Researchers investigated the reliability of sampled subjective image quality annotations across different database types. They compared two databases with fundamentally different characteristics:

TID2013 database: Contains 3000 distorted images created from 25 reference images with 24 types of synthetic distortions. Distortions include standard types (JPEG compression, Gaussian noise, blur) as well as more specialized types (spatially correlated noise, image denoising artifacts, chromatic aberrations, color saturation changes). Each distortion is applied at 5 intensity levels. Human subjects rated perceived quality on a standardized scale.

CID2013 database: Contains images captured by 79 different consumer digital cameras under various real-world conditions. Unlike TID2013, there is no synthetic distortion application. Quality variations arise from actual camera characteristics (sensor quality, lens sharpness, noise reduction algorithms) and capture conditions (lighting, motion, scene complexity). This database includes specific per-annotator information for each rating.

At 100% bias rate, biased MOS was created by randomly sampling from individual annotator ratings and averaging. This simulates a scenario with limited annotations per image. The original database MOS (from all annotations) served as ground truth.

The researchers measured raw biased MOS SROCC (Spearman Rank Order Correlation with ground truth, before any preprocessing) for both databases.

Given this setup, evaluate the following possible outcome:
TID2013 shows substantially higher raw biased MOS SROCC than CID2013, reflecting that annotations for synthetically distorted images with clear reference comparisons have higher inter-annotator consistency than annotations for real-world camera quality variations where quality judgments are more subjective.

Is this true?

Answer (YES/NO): YES